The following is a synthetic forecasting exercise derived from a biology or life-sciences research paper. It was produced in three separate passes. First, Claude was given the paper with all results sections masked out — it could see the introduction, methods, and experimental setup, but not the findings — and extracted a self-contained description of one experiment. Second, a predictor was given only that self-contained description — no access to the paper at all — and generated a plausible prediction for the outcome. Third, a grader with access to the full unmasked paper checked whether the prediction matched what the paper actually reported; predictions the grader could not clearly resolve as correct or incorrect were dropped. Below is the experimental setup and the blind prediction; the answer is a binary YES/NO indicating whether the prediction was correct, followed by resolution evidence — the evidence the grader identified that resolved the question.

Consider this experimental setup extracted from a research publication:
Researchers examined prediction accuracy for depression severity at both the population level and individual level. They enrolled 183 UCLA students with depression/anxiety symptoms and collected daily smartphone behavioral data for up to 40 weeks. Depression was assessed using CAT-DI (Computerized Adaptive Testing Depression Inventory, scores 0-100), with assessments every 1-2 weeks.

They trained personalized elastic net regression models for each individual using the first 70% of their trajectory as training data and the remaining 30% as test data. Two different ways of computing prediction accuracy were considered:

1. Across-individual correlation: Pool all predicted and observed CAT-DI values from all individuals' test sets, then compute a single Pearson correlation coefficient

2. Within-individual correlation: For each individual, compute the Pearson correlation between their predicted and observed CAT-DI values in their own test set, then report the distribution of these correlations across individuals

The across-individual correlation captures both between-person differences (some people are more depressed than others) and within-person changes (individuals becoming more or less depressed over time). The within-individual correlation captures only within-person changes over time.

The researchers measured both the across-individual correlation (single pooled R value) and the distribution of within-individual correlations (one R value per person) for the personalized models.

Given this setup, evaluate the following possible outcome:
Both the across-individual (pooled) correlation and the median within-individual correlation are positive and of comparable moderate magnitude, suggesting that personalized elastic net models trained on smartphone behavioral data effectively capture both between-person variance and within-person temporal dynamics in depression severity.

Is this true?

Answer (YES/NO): NO